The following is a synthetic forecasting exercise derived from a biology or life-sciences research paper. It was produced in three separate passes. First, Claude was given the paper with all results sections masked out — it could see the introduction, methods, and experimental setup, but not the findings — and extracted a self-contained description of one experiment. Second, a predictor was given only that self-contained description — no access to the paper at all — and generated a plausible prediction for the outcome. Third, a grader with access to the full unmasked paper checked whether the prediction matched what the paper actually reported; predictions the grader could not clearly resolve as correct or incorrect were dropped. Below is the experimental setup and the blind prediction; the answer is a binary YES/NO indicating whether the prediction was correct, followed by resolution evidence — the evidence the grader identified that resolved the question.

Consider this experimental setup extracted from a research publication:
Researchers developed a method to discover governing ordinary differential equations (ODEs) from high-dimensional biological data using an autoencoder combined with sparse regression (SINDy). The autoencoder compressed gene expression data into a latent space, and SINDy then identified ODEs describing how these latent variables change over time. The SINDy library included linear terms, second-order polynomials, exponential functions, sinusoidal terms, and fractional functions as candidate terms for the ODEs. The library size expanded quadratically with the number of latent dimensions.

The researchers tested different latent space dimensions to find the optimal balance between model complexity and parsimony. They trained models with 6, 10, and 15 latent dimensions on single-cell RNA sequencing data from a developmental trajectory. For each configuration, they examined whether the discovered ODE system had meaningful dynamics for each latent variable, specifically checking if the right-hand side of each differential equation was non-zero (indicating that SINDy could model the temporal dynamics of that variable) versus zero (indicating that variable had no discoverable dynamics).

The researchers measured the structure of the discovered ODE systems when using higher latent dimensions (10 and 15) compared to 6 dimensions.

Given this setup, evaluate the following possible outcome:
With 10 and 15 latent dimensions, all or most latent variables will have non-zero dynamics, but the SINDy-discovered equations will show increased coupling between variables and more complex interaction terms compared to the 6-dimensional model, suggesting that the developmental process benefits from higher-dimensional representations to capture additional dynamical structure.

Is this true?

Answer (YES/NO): NO